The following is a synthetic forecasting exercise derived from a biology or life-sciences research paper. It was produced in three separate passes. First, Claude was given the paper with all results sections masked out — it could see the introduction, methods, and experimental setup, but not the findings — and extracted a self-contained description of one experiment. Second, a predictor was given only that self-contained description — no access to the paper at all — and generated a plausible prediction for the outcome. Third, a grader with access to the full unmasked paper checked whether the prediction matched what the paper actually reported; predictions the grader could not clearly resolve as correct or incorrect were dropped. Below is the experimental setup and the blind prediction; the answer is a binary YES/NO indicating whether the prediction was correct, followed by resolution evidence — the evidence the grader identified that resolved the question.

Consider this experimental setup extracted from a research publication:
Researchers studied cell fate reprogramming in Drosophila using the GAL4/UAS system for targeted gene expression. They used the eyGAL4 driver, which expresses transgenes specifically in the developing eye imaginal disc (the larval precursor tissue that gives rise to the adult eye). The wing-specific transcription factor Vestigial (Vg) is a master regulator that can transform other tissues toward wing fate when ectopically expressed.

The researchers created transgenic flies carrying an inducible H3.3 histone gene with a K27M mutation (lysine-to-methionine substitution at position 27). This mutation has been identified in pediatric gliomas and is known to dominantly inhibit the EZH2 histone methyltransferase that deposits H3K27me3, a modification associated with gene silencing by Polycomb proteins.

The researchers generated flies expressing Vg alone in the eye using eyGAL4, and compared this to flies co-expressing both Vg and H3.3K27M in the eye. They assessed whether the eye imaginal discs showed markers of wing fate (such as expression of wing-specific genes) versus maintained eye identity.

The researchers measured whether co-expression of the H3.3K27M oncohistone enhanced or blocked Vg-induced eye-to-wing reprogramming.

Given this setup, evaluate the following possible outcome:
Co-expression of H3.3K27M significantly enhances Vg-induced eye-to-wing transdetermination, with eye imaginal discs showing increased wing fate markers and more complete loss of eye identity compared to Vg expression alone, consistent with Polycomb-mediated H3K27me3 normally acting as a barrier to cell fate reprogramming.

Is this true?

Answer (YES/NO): NO